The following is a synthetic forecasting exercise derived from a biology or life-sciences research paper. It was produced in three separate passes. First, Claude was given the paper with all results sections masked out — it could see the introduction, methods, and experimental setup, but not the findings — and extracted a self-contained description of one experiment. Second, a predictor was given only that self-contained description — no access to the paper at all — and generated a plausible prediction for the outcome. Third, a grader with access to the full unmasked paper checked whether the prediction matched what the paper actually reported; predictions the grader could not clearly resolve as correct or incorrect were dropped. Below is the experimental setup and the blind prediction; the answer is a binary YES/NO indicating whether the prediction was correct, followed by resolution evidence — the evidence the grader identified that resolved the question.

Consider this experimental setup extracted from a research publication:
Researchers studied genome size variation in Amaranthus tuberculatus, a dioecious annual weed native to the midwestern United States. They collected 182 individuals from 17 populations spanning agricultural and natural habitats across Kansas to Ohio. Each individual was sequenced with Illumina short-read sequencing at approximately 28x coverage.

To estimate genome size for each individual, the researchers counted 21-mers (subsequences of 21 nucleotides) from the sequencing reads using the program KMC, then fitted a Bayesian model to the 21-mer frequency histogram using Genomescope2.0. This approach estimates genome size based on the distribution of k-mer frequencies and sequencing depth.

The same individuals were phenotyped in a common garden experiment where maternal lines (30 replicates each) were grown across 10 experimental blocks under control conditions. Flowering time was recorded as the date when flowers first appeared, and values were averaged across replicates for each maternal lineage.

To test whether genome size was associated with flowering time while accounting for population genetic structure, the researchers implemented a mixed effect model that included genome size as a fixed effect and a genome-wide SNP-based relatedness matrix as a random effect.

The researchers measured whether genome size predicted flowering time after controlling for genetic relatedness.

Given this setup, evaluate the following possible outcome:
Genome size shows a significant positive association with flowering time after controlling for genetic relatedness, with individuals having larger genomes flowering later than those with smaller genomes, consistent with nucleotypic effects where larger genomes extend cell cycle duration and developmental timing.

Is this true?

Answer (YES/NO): YES